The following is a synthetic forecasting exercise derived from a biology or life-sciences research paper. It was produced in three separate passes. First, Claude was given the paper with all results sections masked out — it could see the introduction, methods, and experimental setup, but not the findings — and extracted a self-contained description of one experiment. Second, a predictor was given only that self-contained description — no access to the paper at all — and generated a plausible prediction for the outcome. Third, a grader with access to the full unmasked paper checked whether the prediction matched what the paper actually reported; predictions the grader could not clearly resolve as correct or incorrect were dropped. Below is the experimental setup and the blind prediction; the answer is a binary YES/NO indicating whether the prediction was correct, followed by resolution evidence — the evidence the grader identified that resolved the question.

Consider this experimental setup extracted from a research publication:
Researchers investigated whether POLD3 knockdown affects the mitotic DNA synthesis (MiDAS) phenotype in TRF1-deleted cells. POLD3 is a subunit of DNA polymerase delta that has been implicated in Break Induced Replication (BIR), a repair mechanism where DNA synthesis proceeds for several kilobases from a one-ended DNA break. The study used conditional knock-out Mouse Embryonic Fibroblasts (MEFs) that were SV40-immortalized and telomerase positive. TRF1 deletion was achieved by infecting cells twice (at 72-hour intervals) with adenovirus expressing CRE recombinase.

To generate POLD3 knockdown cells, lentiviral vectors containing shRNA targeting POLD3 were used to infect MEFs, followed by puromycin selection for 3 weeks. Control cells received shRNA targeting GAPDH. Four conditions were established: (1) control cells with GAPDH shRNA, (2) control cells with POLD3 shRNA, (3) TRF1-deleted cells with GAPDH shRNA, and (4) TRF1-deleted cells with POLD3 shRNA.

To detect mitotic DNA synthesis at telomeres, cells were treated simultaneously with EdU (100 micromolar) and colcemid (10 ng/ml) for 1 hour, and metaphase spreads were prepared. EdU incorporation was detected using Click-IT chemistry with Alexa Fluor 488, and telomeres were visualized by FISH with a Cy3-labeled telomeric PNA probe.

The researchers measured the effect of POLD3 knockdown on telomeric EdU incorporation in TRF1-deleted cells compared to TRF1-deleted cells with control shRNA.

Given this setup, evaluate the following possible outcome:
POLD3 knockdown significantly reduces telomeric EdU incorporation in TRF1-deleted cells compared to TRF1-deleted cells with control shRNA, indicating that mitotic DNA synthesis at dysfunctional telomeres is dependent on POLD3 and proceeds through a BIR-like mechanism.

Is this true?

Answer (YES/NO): YES